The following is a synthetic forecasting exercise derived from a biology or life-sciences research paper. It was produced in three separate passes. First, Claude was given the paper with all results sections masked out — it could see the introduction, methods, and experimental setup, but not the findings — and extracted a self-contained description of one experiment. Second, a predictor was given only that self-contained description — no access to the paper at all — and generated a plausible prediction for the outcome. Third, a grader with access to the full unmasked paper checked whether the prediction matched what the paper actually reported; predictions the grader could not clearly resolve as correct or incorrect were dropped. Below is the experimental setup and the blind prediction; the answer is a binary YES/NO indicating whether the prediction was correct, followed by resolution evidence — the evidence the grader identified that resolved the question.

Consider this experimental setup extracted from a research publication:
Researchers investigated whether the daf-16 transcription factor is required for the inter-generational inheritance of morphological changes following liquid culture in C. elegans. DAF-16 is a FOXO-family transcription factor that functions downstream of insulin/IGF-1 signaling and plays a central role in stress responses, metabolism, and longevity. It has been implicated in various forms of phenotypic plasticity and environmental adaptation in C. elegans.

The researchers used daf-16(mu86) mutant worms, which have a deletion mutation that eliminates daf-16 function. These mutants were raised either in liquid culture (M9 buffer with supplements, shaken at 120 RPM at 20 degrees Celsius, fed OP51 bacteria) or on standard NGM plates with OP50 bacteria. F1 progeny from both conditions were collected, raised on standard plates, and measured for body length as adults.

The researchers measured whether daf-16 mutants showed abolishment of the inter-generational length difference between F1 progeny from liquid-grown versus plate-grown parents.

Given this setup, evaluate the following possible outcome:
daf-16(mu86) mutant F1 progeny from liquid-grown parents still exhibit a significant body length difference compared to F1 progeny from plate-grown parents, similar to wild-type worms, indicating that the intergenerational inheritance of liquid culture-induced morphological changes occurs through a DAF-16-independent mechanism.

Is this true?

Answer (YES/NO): YES